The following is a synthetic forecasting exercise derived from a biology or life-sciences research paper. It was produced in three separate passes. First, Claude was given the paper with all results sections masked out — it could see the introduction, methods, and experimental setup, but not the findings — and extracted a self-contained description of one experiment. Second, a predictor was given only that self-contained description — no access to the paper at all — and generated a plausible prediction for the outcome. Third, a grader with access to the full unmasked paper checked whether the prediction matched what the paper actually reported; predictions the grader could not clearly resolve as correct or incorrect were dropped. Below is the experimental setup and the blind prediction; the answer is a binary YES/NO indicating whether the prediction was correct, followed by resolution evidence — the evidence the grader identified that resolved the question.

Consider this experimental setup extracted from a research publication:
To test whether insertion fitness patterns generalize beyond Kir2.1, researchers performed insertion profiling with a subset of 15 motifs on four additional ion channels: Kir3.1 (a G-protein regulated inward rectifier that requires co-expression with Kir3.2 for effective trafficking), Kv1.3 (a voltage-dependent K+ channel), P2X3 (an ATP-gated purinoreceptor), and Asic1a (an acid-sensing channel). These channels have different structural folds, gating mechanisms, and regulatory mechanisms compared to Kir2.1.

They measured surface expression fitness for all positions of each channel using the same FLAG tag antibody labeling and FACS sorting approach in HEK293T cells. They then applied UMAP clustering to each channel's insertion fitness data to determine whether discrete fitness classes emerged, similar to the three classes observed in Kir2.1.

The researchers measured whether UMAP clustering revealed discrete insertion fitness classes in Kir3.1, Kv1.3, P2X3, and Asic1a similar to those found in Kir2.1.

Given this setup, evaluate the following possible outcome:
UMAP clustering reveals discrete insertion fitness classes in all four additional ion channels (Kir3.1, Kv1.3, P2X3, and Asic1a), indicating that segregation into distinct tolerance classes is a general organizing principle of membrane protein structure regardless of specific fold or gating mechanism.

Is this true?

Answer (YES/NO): YES